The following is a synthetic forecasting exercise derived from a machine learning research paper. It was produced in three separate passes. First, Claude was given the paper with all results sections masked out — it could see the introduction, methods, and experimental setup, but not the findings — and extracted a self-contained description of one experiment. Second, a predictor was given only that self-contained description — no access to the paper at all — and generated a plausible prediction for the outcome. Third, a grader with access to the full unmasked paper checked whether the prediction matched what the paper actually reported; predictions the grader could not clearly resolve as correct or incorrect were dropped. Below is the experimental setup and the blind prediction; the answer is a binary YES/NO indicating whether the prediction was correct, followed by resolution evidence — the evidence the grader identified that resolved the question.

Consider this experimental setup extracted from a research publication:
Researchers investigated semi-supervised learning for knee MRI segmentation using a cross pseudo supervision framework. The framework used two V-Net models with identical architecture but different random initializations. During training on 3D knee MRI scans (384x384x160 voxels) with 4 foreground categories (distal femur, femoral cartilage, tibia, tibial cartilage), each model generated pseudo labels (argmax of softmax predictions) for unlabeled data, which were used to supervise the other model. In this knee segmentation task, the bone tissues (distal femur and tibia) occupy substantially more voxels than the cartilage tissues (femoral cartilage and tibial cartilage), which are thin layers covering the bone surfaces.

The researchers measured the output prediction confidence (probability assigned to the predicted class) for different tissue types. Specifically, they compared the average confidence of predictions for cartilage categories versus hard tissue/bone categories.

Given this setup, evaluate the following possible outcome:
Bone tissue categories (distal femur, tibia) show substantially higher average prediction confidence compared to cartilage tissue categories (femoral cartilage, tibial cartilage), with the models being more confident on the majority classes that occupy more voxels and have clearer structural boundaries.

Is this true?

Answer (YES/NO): YES